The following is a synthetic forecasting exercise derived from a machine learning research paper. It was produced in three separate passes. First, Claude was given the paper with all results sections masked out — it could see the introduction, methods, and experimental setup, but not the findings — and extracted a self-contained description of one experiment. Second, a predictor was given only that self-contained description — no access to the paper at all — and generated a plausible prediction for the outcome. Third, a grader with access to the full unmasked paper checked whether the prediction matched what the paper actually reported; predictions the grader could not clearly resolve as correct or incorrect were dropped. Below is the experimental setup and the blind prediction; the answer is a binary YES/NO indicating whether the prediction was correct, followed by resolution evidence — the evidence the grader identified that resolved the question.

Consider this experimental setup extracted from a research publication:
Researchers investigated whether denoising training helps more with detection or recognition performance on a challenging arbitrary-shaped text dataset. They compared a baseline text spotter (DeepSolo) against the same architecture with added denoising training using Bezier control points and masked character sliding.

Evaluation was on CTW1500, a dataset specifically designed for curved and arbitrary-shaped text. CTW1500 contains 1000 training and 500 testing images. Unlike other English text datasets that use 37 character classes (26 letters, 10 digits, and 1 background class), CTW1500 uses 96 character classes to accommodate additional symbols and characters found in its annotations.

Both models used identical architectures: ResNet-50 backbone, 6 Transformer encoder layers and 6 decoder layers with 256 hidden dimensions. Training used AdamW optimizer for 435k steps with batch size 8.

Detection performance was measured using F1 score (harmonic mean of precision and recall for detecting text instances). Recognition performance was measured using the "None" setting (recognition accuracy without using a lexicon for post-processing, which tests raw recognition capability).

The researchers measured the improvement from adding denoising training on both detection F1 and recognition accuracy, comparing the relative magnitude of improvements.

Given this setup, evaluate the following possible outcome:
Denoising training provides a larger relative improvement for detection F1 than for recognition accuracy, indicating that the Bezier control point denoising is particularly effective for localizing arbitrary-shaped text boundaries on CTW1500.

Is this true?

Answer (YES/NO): NO